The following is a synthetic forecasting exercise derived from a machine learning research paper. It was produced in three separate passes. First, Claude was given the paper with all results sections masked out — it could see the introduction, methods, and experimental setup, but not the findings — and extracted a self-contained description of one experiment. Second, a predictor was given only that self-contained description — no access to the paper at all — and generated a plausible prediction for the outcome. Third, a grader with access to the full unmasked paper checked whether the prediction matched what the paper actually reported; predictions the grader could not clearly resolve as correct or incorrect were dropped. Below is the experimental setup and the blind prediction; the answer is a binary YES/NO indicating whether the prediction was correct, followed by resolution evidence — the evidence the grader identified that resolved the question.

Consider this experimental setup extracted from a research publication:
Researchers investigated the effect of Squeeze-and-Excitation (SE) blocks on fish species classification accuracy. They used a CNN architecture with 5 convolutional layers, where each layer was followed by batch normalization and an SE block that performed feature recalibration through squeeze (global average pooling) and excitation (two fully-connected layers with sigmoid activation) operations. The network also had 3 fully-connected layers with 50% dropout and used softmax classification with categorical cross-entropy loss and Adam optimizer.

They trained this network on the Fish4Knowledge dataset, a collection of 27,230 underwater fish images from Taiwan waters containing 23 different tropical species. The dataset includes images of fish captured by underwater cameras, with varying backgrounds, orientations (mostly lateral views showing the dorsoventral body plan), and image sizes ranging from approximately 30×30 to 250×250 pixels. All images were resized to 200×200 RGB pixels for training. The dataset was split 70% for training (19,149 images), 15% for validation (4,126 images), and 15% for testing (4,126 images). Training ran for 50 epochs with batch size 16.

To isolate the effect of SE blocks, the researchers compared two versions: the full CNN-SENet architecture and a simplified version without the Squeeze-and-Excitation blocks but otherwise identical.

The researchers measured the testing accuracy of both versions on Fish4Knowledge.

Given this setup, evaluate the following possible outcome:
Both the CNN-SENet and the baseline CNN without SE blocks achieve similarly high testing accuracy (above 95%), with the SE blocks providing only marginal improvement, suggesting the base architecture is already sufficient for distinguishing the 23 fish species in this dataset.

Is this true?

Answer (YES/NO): YES